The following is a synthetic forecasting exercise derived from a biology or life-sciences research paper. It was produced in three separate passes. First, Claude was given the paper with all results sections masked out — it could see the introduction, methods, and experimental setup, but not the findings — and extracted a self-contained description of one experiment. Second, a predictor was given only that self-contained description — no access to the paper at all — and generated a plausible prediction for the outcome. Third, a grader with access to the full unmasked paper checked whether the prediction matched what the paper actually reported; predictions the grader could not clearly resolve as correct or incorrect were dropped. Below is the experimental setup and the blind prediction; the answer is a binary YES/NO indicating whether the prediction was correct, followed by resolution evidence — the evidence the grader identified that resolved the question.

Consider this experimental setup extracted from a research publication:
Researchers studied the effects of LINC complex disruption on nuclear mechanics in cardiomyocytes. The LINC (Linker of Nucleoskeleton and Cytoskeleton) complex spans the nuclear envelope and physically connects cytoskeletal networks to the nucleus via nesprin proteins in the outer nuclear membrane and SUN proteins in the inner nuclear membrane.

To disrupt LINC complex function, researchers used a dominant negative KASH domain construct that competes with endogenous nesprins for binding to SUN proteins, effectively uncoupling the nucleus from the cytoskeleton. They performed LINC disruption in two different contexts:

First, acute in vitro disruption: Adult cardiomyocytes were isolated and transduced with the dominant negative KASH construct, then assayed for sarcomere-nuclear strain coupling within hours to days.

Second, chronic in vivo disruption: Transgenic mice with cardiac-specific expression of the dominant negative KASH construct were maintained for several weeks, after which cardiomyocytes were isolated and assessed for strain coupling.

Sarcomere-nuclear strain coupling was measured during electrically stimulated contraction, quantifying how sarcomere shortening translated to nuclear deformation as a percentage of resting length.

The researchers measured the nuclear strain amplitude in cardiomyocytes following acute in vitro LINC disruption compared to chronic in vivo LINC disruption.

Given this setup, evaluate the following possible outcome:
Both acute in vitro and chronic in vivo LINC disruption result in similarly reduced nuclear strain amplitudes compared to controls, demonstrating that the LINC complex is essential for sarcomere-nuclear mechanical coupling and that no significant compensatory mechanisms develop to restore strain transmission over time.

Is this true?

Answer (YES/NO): NO